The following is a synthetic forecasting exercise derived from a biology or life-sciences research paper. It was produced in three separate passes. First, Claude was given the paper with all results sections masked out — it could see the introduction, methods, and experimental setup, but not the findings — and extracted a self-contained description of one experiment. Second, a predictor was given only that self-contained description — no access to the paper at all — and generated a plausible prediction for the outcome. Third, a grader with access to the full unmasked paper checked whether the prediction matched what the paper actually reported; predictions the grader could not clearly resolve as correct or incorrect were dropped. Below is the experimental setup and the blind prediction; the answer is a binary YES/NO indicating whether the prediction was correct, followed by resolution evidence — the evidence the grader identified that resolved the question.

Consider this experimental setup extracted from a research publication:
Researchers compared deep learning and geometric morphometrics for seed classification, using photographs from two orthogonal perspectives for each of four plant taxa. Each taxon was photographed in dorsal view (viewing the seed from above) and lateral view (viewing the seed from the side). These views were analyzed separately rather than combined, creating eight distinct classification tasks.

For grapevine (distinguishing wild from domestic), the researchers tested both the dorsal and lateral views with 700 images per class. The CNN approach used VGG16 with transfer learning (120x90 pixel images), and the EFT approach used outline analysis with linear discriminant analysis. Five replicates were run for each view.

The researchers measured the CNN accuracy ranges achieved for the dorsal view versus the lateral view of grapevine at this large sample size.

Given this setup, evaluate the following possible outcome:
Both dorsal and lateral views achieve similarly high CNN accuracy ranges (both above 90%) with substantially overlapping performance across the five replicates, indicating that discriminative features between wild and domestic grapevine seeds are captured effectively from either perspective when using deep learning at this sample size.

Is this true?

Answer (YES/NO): NO